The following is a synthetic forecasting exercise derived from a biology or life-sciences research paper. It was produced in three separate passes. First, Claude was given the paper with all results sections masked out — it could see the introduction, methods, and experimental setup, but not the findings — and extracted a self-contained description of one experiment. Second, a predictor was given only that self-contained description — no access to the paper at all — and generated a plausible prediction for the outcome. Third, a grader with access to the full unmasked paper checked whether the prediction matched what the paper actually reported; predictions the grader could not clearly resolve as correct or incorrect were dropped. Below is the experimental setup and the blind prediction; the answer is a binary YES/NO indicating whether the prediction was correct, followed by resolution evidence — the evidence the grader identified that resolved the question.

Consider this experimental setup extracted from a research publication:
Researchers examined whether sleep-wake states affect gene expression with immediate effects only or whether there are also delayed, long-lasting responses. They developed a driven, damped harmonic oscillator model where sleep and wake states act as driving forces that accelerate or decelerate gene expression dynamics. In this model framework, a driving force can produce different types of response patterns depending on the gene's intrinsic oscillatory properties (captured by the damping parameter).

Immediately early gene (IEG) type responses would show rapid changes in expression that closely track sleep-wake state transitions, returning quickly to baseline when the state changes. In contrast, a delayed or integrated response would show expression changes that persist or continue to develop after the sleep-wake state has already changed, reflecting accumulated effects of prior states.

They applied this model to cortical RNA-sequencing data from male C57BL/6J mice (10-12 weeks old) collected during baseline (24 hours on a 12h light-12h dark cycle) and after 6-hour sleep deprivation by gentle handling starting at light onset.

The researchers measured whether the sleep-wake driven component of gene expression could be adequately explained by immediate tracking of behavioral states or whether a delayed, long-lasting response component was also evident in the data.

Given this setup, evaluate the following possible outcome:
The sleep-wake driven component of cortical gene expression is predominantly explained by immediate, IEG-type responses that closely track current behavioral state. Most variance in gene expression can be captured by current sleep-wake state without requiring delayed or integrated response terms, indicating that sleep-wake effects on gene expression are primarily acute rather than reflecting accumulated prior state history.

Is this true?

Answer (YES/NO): NO